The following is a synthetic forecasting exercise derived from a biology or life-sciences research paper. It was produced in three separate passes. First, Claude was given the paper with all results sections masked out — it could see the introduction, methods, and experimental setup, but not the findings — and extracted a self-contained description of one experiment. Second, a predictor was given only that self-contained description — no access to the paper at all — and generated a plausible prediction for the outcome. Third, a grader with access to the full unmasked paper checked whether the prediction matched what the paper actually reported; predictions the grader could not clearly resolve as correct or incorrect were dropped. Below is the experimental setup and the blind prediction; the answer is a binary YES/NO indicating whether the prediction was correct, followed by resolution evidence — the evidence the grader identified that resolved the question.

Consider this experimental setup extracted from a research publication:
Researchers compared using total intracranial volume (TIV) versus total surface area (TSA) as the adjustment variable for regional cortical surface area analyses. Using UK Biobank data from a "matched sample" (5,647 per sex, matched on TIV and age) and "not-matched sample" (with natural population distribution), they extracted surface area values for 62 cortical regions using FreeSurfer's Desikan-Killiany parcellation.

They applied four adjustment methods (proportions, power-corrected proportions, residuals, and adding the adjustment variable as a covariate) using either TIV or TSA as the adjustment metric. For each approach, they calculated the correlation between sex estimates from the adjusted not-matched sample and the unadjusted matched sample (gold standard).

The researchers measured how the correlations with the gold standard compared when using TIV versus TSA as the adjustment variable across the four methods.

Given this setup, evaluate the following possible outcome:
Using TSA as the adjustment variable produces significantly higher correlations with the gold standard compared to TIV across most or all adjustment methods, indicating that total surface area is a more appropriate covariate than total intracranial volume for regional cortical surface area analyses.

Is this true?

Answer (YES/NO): NO